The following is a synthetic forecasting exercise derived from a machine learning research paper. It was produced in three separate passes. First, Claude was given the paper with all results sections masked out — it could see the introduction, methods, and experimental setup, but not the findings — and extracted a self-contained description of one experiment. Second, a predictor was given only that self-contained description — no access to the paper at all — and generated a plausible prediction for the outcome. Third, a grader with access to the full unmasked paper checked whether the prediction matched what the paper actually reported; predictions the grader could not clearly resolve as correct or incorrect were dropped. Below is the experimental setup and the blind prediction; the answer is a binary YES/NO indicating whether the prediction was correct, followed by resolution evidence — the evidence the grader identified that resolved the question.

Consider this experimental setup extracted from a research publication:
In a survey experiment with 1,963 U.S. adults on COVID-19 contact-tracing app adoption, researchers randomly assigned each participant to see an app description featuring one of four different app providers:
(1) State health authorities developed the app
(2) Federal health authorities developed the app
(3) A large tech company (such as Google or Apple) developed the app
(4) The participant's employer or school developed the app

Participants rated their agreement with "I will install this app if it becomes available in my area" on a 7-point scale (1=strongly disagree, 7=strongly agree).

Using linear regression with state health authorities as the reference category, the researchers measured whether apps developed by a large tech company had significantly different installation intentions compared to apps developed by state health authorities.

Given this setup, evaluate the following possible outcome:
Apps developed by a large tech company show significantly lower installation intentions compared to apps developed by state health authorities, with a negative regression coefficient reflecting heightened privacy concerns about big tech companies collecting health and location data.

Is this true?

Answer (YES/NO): NO